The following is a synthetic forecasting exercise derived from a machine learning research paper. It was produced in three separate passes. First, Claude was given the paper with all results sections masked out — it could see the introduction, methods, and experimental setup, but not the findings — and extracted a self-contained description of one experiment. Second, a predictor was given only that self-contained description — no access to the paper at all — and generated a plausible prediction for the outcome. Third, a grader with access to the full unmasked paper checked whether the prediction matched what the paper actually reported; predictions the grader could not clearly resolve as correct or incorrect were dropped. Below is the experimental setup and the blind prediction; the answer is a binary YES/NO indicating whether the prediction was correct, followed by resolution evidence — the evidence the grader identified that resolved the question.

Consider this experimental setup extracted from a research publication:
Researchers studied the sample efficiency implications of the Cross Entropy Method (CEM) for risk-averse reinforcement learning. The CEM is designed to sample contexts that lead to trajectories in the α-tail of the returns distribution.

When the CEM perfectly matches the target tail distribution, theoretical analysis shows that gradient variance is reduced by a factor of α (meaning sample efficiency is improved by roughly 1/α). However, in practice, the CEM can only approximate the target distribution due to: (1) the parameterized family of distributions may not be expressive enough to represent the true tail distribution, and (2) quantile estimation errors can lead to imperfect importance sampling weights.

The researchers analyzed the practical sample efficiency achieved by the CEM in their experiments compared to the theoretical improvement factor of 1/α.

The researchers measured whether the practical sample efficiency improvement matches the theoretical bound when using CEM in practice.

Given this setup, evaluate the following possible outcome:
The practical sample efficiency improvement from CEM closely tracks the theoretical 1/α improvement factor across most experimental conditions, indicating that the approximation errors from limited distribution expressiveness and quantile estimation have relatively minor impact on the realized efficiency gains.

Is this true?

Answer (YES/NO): NO